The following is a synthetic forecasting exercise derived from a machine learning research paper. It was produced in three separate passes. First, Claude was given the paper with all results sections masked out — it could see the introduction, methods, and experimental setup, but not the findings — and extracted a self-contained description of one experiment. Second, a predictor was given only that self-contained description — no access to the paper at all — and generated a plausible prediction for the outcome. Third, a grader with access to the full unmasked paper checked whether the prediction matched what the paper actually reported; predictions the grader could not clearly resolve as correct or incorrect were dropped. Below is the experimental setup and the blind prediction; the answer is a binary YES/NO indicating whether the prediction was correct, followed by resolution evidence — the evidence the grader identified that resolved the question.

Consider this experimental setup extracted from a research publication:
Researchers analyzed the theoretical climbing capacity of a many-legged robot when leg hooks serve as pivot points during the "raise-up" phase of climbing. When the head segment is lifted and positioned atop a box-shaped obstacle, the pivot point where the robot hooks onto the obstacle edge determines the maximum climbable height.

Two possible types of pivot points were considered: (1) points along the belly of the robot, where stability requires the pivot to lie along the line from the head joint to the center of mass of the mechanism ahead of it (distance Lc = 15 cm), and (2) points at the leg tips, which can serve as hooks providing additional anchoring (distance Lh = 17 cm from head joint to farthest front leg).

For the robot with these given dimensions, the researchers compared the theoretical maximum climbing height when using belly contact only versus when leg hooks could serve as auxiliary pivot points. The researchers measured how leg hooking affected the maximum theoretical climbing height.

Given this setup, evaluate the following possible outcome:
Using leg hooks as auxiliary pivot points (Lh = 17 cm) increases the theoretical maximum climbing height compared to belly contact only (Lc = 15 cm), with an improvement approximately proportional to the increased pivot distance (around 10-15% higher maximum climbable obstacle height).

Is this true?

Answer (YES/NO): NO